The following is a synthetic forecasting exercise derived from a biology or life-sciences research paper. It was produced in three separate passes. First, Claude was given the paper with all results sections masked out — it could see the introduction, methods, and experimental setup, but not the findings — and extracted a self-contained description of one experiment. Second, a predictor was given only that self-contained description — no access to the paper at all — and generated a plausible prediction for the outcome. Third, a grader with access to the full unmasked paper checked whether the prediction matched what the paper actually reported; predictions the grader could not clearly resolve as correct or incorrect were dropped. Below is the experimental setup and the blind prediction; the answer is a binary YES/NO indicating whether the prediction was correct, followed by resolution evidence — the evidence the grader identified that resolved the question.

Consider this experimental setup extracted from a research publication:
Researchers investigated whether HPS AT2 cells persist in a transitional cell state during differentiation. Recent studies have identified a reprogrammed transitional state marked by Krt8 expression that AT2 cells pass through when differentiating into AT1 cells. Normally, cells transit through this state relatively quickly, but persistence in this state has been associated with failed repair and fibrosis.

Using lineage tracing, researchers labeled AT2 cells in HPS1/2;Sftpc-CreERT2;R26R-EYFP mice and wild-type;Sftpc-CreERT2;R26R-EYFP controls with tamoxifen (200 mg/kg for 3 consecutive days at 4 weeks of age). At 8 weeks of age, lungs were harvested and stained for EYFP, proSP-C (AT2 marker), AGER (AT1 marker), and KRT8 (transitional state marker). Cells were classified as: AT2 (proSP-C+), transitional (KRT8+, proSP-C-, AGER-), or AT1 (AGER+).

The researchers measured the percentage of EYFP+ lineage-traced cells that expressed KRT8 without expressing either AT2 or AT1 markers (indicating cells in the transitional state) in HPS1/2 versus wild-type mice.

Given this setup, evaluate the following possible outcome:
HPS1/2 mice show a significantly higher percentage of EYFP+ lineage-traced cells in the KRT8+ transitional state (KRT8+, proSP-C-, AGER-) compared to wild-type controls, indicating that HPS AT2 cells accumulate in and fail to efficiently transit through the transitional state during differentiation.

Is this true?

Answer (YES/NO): YES